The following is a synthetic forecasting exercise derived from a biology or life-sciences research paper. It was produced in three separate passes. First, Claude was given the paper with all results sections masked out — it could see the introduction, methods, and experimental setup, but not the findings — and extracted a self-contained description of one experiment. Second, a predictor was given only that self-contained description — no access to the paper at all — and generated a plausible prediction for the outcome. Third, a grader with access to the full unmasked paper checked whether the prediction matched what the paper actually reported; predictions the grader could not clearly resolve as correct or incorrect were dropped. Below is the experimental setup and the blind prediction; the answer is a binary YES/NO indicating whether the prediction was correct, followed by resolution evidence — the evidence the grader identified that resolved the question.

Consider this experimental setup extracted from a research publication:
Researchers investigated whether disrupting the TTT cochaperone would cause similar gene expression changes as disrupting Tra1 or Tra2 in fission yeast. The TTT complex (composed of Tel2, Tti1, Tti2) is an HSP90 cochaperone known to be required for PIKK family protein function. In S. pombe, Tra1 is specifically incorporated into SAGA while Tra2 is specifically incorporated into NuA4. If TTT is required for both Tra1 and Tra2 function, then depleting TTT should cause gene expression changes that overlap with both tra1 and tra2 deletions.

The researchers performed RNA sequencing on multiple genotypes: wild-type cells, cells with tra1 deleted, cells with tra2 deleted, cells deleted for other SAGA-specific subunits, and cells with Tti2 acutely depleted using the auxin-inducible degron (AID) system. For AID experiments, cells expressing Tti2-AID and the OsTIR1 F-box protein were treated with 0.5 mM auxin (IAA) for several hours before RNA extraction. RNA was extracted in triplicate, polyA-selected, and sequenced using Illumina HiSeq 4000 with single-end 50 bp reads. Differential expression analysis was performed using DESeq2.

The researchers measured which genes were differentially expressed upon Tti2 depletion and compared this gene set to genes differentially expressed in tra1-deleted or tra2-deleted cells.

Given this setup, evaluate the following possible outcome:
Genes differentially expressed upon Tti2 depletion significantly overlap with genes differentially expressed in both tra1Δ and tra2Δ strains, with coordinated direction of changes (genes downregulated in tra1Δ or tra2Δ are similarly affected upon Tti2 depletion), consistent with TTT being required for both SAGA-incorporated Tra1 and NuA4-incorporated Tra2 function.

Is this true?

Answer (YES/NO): YES